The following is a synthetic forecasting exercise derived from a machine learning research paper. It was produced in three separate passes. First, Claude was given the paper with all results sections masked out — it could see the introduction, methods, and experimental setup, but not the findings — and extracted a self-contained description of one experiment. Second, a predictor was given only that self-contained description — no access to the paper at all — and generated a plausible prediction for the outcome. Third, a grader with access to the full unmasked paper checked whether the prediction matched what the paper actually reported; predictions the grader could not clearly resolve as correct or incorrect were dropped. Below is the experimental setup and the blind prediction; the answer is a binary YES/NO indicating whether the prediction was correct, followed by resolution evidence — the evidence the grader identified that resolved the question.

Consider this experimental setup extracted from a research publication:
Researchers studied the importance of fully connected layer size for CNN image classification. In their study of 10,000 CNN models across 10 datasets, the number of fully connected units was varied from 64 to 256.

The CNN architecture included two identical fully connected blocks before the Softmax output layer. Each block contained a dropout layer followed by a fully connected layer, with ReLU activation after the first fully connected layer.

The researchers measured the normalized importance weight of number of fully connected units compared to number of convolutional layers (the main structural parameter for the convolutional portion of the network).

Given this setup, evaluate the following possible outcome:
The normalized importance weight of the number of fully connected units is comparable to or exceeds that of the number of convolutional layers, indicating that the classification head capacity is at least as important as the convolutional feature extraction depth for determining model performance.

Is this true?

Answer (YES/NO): NO